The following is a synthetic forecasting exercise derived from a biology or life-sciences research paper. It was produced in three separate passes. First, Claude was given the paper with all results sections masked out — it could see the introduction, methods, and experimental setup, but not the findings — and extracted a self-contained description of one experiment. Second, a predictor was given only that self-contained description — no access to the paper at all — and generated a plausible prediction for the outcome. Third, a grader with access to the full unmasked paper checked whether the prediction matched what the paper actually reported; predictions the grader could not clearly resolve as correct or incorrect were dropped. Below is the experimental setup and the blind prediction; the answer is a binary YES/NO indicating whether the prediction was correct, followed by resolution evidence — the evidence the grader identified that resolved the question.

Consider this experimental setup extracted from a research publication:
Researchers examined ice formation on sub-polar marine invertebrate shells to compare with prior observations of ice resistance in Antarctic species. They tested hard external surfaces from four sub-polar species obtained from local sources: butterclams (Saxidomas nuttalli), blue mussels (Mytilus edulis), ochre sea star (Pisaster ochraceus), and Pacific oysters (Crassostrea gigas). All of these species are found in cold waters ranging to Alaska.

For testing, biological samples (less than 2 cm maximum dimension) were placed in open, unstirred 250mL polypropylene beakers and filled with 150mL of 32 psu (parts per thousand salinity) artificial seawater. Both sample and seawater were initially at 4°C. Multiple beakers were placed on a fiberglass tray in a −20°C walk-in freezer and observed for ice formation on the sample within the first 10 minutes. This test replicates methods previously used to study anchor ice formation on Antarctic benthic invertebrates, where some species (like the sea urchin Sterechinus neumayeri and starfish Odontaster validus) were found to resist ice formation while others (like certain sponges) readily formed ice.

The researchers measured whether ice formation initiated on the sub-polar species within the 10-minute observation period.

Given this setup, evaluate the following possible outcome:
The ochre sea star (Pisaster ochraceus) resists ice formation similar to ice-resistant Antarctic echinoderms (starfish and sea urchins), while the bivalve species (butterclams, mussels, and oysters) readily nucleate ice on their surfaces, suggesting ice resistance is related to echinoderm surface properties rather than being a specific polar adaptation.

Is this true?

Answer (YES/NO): NO